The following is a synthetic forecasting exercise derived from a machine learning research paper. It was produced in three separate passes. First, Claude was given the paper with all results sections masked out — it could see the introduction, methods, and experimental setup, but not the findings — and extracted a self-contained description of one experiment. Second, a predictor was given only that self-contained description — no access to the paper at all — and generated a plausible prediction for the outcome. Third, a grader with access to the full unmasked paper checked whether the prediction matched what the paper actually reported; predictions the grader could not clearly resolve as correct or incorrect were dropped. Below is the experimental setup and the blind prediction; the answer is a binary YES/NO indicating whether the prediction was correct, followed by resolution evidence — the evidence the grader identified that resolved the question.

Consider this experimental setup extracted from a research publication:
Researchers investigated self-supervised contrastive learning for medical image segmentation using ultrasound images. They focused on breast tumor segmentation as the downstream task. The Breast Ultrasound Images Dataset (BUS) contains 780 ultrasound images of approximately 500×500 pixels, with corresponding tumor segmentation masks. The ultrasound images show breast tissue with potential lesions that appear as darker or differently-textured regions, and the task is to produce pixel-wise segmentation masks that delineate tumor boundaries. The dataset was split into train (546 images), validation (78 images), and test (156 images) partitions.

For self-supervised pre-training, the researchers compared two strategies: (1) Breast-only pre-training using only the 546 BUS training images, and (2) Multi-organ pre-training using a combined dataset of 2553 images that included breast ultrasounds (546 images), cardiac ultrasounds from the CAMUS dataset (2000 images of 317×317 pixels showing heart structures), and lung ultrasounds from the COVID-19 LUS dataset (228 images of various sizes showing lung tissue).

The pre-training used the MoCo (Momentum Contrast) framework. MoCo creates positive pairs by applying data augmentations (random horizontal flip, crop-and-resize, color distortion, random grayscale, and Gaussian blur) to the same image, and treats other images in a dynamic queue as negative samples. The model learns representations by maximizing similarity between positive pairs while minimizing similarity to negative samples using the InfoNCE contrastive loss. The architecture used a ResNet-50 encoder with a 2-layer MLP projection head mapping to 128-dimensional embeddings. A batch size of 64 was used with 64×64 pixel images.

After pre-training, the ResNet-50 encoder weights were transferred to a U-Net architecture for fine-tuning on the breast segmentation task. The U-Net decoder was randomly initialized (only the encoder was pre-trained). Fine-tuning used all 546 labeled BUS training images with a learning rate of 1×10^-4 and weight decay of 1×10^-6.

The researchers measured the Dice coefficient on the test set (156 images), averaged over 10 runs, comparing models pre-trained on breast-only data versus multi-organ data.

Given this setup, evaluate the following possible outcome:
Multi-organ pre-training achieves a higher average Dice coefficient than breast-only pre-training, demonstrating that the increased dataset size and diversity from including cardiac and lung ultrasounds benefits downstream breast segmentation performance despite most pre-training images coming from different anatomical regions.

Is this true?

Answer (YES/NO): NO